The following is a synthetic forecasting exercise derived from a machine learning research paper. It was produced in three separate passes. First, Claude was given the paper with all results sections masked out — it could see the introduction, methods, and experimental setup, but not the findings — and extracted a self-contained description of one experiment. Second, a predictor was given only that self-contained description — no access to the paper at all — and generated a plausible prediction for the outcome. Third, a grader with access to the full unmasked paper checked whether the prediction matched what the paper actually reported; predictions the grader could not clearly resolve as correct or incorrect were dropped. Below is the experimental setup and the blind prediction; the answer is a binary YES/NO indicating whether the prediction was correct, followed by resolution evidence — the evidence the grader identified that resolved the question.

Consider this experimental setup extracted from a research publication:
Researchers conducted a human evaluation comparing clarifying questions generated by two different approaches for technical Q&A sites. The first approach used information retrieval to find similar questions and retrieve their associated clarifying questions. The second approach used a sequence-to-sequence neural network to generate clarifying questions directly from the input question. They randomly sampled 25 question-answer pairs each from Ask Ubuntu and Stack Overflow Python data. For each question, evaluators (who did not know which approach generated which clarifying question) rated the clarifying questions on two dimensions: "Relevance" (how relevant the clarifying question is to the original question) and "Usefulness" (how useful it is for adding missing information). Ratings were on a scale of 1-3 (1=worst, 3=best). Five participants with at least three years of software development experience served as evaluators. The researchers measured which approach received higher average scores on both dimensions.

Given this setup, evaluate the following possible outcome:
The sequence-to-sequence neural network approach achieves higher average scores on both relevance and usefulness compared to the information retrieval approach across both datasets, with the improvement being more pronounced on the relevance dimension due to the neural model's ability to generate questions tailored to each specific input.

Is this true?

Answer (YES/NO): NO